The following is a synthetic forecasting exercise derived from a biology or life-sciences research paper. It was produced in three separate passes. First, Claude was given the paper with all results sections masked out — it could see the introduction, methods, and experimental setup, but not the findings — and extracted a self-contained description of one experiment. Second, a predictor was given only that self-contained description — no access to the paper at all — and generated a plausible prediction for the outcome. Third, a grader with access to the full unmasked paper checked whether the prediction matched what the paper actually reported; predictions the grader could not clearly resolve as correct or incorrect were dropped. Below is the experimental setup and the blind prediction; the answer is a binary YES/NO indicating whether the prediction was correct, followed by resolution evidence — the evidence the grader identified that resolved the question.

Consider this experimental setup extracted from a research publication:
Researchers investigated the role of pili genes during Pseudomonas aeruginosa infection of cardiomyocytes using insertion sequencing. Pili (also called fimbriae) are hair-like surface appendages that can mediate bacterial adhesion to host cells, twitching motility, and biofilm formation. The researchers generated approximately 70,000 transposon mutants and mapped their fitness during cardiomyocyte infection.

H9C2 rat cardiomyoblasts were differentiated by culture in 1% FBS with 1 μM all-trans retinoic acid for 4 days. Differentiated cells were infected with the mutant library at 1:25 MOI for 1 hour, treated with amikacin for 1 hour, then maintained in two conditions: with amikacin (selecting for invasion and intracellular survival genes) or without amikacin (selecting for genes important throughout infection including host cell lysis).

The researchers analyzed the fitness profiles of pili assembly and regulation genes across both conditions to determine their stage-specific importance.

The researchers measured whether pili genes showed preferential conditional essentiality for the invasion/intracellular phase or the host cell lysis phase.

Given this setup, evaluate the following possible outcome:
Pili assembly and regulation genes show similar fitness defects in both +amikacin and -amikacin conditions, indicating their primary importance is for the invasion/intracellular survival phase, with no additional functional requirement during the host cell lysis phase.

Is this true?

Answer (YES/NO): NO